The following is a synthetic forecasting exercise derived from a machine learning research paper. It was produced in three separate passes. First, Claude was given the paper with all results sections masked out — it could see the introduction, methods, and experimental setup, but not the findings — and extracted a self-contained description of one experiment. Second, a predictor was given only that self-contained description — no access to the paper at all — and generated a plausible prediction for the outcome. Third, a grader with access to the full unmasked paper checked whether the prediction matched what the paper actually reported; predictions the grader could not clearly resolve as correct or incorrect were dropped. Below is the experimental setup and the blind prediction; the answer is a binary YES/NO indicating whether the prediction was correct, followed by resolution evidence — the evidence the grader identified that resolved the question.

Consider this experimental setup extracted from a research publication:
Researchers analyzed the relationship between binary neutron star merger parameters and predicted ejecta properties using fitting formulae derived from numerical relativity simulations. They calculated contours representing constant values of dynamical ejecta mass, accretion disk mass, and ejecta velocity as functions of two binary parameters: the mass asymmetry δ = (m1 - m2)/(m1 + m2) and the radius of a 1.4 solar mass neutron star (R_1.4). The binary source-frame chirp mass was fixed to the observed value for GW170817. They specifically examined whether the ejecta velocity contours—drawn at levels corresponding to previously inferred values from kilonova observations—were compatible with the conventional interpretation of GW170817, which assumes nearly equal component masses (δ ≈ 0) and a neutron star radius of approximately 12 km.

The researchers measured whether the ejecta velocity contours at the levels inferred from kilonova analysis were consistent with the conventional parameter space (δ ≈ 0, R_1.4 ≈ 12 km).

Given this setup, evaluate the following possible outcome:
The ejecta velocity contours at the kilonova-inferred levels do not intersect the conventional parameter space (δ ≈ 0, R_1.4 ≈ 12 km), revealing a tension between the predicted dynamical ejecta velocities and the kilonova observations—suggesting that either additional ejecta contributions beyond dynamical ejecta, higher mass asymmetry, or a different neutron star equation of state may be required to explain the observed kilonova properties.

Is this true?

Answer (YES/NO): YES